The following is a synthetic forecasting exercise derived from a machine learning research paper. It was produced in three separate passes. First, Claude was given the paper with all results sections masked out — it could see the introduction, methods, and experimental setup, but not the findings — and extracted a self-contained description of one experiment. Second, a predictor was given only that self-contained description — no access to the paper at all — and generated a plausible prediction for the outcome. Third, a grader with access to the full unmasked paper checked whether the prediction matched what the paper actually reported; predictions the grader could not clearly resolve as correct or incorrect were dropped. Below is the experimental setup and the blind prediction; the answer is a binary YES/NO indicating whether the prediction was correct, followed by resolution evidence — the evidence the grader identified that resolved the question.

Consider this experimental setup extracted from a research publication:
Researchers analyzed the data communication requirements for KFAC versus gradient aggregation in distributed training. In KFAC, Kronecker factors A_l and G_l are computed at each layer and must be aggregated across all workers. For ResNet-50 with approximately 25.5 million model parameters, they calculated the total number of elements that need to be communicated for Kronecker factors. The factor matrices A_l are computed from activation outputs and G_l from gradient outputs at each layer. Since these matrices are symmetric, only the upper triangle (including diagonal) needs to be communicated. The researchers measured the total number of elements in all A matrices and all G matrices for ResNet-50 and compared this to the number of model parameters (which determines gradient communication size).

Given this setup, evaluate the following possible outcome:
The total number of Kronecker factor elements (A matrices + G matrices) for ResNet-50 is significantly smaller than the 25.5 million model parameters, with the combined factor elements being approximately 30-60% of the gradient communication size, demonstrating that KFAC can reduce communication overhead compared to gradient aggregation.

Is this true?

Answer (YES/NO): NO